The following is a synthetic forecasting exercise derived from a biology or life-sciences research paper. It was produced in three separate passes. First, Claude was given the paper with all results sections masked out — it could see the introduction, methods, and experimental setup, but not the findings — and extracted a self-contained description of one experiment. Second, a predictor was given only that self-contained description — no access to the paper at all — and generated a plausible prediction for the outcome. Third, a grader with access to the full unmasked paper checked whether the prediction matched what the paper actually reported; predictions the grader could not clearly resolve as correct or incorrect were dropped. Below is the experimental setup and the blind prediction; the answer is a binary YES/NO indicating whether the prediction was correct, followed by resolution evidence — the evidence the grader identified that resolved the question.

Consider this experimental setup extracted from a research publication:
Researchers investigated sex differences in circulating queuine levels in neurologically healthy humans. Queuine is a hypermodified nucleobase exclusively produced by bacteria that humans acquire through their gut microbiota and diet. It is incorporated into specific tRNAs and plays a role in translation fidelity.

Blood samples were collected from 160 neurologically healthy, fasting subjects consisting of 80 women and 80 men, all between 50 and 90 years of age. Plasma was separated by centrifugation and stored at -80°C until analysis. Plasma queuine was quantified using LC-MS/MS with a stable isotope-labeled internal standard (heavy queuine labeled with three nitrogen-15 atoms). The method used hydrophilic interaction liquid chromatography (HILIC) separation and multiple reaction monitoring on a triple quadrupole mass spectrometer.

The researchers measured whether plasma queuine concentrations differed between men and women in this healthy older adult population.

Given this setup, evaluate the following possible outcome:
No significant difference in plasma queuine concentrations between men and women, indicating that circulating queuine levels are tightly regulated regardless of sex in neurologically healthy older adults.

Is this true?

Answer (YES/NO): NO